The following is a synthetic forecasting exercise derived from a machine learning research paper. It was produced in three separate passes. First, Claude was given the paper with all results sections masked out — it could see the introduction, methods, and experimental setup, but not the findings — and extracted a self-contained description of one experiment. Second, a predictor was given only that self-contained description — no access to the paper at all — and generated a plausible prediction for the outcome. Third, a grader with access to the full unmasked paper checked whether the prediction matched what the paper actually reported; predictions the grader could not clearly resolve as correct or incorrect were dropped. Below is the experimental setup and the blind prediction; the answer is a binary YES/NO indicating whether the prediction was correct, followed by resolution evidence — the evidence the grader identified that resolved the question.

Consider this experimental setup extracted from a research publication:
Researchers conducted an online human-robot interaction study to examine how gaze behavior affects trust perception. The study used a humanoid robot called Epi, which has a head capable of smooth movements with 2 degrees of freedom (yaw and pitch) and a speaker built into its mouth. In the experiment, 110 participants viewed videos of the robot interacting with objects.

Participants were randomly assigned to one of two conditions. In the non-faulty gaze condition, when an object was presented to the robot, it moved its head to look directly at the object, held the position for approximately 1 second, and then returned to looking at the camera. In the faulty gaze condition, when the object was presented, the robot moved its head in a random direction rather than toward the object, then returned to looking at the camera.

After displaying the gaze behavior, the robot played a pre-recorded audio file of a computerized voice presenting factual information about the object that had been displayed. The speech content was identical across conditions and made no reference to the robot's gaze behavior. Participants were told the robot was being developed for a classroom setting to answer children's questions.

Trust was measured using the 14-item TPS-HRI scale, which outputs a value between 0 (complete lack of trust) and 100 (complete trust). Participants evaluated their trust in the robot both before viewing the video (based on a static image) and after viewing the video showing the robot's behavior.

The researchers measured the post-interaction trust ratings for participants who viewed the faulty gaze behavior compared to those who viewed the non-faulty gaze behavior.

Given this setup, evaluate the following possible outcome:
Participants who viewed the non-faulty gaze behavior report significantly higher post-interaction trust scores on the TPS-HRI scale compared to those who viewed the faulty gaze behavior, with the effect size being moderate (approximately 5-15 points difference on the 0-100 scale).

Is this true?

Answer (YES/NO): NO